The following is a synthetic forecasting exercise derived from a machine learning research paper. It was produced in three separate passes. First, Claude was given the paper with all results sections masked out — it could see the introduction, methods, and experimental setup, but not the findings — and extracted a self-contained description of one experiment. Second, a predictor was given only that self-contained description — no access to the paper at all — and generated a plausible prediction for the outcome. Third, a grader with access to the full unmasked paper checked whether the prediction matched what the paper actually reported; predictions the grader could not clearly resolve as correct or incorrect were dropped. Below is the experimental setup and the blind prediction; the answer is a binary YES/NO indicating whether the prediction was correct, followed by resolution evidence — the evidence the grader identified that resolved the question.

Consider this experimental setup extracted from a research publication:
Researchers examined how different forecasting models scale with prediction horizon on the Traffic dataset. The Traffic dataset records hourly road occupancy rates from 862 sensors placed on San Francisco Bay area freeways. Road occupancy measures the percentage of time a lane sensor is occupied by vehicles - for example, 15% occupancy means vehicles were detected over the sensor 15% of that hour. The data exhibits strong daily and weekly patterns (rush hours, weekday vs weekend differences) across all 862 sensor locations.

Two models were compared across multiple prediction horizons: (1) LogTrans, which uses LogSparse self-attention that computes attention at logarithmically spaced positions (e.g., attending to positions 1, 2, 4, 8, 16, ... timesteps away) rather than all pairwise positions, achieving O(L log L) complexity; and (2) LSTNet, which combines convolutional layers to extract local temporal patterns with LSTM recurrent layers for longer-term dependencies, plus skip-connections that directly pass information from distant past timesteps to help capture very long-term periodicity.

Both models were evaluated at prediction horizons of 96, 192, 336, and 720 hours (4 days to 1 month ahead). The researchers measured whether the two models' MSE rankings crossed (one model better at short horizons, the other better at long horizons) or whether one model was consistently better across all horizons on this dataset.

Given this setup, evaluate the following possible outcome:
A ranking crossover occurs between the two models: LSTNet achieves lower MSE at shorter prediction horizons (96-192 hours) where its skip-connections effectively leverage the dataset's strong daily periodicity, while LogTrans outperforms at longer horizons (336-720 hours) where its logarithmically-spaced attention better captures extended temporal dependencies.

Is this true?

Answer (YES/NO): NO